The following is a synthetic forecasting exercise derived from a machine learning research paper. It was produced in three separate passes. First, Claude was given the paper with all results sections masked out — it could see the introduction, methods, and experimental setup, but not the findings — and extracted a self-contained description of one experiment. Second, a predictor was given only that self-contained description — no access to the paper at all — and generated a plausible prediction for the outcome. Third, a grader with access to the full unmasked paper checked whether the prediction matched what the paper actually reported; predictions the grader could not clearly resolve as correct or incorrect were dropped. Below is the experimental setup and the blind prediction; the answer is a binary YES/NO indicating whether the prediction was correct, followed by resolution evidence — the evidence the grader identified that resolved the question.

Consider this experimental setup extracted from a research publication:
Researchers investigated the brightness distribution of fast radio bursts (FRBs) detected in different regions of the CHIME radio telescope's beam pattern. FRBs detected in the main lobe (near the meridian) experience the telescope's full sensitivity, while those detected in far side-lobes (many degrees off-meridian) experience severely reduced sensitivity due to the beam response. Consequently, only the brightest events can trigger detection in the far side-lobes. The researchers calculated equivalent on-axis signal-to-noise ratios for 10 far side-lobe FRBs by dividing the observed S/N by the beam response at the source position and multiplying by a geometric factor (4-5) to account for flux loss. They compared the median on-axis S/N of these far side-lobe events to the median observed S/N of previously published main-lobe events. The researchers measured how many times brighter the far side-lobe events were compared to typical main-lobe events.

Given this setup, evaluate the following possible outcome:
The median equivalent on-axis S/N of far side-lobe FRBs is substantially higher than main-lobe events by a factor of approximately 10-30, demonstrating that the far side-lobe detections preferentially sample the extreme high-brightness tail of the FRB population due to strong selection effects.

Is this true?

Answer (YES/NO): NO